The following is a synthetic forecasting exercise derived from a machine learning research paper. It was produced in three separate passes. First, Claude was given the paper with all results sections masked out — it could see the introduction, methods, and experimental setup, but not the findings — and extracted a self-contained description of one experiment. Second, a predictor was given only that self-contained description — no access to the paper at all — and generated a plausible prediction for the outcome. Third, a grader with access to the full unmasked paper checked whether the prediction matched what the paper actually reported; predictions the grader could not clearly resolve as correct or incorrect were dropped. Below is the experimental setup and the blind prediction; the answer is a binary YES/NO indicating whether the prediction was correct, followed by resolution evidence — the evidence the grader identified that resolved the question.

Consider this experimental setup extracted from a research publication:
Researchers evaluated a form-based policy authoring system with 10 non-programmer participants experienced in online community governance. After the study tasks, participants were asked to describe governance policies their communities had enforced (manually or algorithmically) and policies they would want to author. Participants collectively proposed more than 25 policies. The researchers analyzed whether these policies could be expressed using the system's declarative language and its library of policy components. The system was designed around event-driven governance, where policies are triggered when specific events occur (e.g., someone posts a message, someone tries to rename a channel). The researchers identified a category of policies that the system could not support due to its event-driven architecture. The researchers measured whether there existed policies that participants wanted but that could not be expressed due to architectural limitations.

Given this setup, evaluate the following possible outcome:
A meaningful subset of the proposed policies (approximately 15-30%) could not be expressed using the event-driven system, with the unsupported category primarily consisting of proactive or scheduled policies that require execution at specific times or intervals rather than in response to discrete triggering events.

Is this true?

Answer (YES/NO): NO